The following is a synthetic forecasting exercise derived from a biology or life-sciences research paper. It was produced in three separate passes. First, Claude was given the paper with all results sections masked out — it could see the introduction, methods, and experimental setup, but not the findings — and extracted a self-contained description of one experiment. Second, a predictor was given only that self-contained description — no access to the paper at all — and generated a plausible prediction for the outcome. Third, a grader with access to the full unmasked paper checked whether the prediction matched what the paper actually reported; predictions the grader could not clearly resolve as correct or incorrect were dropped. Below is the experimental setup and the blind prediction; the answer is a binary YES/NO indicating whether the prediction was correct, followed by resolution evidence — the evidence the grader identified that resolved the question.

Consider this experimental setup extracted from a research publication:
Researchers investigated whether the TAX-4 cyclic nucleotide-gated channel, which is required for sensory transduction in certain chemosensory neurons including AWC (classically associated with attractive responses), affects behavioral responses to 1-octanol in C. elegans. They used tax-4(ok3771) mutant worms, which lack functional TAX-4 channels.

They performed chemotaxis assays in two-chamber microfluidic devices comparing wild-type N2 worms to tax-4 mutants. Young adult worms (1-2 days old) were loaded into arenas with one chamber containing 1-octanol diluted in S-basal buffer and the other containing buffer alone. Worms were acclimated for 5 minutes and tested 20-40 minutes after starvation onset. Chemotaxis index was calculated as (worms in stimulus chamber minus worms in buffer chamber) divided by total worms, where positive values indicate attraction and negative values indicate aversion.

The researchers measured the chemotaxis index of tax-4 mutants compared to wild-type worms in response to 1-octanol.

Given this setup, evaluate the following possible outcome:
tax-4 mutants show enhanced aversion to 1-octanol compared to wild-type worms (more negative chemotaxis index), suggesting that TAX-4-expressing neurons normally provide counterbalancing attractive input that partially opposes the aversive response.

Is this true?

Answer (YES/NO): YES